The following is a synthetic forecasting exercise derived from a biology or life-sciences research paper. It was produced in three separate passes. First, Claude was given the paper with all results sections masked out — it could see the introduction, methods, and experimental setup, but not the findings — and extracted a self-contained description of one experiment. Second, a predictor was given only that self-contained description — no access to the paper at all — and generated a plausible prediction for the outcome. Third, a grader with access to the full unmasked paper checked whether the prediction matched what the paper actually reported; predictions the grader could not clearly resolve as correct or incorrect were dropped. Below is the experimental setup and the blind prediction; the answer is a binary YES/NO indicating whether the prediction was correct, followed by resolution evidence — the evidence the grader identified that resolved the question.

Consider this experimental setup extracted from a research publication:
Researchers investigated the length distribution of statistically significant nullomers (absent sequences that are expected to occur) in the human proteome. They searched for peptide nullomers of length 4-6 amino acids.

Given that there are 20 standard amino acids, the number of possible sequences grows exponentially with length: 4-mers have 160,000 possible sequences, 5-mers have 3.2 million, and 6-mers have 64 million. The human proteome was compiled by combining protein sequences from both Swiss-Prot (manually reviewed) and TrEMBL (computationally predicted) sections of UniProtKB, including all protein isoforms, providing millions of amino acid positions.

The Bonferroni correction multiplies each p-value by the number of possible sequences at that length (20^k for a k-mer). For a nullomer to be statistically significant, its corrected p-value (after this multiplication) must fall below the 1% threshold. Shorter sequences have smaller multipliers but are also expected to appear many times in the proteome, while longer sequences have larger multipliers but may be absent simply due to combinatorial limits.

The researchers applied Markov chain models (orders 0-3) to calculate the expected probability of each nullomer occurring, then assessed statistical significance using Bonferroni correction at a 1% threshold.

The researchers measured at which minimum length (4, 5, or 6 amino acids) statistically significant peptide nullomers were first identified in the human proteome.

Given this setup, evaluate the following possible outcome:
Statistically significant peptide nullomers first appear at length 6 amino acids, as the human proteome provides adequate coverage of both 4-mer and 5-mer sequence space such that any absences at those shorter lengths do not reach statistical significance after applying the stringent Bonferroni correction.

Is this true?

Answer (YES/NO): NO